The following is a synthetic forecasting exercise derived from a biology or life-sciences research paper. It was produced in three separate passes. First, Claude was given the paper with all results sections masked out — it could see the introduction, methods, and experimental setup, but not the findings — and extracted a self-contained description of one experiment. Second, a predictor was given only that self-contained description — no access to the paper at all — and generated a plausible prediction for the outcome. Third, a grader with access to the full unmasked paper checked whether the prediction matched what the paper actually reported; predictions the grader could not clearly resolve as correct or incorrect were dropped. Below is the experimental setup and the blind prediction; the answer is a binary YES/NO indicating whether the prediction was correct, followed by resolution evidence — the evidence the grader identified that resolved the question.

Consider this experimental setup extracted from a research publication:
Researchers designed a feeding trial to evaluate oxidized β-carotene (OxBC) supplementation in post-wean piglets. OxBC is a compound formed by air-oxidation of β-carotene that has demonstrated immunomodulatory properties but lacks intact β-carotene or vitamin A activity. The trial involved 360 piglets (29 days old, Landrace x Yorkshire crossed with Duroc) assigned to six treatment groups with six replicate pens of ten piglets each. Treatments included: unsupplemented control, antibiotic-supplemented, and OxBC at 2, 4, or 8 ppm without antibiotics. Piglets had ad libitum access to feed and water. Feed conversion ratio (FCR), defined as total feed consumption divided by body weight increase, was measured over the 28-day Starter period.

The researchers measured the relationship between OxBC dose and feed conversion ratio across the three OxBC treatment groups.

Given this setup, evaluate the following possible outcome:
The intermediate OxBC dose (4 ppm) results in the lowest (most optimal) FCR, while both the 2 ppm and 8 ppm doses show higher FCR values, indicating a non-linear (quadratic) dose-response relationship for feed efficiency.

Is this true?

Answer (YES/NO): NO